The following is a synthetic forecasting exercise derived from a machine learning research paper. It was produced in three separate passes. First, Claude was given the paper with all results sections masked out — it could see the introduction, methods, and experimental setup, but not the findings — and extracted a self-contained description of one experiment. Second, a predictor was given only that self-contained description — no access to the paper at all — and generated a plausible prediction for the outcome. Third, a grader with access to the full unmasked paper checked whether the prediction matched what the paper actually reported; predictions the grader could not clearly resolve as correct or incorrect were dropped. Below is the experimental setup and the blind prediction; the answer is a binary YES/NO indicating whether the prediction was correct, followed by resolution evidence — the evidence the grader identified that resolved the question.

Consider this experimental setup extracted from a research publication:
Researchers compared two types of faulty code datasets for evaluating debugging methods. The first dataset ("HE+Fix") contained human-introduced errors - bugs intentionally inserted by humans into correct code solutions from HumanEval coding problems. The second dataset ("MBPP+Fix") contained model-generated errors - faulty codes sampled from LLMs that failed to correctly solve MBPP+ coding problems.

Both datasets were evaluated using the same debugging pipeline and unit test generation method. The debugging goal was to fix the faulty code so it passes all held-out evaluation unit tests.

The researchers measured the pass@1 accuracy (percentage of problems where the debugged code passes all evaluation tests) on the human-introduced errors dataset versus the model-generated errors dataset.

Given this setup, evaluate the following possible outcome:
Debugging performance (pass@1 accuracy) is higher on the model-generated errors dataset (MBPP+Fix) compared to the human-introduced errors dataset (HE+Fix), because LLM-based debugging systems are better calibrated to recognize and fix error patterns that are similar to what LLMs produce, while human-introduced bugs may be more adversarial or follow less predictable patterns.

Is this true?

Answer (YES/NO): NO